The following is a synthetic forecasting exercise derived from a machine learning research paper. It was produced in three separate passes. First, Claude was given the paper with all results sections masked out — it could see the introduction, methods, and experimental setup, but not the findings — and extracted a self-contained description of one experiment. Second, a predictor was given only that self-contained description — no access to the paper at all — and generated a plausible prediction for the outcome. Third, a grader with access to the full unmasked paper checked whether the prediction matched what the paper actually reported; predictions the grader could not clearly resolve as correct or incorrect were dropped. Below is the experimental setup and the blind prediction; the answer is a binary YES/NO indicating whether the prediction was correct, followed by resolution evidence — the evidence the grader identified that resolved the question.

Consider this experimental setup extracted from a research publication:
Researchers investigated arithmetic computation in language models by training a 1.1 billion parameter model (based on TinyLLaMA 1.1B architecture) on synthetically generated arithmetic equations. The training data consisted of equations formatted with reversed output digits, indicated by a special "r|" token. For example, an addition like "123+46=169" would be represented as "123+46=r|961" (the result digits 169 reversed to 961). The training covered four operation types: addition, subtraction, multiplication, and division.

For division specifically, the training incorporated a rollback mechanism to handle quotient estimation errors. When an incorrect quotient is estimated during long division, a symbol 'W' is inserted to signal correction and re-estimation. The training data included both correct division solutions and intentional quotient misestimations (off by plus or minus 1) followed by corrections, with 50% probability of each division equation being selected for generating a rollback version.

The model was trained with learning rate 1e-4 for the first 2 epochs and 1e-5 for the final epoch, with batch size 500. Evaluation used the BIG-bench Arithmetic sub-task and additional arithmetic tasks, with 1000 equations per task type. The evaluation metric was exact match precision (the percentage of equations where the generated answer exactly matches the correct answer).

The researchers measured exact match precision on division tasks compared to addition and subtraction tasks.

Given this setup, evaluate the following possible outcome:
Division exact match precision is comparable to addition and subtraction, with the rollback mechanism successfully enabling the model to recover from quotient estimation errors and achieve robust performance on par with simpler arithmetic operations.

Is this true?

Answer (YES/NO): NO